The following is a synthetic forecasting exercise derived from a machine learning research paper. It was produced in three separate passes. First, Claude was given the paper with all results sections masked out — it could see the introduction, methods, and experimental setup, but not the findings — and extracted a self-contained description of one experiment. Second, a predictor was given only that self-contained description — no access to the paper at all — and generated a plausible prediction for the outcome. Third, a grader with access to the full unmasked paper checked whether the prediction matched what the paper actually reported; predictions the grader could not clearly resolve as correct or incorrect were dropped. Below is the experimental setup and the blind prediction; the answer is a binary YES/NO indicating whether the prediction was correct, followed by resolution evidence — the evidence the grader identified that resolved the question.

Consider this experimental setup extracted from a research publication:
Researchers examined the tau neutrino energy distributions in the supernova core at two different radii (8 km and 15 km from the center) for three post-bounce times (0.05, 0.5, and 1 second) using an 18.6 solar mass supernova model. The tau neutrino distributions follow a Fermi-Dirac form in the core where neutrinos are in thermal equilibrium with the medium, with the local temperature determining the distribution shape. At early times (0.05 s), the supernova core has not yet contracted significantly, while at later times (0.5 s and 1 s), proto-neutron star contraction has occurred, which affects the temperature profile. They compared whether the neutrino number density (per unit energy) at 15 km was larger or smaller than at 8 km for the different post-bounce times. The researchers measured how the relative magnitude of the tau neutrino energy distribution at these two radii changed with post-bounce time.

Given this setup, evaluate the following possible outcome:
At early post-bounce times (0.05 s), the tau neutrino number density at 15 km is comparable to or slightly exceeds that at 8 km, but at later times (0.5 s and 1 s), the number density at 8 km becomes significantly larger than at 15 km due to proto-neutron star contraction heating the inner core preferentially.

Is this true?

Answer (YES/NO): YES